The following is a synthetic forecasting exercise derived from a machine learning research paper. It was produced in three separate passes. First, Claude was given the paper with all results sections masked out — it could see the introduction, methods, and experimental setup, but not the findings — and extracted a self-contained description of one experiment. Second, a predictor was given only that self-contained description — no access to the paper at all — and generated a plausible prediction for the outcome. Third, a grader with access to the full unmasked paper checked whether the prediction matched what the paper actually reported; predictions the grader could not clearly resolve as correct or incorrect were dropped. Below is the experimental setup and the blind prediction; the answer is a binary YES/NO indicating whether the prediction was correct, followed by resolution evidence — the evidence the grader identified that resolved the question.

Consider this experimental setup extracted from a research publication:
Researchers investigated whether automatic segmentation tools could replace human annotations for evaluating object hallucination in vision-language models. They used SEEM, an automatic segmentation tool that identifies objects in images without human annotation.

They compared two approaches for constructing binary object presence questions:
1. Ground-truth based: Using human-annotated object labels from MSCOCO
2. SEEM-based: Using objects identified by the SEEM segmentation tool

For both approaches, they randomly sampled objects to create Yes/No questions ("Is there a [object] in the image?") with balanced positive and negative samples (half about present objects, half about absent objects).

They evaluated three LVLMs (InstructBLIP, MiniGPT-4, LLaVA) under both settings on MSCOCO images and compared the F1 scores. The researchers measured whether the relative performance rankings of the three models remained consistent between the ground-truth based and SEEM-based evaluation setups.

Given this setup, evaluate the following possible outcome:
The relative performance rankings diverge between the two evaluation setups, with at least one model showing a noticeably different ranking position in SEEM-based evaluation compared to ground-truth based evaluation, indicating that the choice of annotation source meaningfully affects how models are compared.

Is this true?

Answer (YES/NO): NO